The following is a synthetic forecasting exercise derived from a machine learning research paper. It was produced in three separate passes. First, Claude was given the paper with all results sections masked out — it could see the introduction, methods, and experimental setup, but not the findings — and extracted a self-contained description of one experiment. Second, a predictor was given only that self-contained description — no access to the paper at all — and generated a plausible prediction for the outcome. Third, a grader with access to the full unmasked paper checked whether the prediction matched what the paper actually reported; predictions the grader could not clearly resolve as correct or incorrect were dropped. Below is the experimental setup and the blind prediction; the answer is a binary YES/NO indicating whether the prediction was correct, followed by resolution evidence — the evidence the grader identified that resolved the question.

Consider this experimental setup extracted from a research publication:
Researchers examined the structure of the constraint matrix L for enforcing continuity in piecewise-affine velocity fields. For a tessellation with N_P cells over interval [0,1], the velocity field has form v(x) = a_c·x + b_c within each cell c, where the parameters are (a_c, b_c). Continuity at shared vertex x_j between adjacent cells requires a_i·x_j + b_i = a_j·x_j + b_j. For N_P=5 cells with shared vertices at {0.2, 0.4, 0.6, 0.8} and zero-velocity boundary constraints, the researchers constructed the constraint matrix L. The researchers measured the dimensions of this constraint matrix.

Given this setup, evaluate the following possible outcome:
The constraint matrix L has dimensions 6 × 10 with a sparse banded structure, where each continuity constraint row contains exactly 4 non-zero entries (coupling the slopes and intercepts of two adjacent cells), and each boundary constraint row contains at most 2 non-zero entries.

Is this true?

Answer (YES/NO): YES